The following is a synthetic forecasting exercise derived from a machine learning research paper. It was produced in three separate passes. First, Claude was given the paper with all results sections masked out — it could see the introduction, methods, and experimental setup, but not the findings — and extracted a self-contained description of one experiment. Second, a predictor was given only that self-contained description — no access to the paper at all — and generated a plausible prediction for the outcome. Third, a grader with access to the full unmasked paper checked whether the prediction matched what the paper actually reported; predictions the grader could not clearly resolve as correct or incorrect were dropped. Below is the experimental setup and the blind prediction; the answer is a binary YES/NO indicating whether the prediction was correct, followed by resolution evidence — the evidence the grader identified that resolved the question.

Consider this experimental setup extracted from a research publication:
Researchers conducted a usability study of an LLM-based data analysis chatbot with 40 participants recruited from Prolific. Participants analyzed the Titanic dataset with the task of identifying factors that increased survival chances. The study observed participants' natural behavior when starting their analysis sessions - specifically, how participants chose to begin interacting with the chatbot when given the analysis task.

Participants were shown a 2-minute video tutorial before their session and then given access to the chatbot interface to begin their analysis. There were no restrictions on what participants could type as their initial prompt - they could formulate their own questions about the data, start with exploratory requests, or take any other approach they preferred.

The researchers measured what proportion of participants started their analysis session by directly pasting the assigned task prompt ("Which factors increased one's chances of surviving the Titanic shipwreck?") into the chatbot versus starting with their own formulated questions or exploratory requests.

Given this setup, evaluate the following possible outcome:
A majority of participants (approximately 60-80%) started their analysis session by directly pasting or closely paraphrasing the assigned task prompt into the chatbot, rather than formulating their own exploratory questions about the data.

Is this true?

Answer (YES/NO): NO